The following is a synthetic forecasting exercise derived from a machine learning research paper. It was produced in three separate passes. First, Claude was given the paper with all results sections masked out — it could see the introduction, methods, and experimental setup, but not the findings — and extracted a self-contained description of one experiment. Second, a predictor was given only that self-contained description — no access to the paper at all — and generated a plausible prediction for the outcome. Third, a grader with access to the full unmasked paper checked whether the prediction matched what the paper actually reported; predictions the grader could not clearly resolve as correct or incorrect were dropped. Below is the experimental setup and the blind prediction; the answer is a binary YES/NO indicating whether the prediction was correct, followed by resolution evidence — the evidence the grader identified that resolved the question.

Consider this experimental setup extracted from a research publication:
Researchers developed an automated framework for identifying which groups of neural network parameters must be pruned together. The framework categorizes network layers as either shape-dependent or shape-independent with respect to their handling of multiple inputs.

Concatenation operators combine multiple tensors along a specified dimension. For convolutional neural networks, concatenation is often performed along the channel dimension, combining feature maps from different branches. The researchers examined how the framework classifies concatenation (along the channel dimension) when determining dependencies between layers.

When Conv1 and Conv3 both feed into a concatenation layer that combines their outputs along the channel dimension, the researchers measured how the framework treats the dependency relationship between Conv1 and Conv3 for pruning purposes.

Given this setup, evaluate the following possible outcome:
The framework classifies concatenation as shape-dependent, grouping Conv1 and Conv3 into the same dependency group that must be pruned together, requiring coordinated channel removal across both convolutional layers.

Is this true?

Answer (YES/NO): NO